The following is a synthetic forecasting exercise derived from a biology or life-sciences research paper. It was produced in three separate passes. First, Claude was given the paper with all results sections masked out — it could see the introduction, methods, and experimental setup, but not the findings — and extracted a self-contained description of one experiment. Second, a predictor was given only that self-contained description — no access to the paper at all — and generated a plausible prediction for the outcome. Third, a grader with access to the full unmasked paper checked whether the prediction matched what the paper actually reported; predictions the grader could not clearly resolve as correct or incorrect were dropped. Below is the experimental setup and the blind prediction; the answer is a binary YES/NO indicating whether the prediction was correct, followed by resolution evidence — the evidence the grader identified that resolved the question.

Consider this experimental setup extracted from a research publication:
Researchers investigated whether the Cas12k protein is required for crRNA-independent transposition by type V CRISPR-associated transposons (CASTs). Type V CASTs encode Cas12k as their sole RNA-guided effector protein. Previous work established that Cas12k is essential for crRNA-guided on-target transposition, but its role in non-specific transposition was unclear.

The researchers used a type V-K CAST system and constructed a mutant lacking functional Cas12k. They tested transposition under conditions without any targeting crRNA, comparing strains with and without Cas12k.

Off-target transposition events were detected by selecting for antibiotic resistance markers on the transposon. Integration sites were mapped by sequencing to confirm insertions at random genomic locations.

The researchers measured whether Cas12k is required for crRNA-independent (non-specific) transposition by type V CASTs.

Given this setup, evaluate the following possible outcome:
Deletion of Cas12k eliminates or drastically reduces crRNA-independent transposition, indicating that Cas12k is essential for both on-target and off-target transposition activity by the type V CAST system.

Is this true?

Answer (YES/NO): YES